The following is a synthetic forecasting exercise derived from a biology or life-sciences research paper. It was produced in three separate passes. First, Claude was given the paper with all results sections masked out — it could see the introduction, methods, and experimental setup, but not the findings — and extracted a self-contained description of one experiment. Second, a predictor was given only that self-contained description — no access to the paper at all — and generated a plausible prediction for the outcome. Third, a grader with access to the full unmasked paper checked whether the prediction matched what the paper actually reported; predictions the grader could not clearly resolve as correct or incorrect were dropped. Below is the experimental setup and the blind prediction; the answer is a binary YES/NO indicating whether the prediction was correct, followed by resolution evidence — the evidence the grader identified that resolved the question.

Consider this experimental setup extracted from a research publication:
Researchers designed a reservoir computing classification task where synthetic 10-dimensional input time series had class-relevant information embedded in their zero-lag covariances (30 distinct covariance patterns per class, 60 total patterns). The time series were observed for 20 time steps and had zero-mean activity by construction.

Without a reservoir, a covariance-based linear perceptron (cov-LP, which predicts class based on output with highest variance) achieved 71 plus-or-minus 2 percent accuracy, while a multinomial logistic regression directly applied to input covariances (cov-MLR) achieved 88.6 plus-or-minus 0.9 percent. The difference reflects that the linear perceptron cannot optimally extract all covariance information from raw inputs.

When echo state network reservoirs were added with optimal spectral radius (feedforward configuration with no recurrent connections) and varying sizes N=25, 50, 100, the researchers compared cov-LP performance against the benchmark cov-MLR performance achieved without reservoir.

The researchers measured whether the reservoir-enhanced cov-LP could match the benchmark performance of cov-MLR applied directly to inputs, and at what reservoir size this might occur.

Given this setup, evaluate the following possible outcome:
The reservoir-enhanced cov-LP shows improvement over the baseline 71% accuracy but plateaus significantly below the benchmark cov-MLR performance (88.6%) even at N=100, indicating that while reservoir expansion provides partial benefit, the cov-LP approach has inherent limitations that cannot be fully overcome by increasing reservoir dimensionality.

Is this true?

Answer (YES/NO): NO